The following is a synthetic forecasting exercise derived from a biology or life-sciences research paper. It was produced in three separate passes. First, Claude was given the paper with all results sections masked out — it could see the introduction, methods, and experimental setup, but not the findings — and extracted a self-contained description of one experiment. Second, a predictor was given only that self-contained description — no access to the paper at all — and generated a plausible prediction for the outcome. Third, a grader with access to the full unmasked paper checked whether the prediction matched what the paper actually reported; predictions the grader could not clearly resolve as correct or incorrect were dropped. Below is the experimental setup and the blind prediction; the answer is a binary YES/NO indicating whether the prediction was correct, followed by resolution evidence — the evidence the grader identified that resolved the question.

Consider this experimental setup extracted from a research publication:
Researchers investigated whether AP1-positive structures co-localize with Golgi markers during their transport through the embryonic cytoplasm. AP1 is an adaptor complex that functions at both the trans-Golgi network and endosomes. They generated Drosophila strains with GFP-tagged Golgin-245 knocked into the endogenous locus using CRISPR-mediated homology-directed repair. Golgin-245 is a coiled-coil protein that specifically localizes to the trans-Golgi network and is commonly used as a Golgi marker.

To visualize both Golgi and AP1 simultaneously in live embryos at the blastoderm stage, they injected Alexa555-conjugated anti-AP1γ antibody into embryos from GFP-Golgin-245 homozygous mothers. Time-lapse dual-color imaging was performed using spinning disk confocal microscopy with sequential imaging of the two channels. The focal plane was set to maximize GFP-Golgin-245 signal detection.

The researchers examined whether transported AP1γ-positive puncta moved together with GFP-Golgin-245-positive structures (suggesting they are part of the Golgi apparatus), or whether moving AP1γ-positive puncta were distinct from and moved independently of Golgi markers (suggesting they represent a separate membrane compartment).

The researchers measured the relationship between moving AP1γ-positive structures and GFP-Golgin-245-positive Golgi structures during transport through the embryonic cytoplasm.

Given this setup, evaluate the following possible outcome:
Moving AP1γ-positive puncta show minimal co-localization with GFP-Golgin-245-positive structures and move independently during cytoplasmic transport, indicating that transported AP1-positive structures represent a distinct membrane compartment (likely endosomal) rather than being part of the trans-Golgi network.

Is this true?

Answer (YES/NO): NO